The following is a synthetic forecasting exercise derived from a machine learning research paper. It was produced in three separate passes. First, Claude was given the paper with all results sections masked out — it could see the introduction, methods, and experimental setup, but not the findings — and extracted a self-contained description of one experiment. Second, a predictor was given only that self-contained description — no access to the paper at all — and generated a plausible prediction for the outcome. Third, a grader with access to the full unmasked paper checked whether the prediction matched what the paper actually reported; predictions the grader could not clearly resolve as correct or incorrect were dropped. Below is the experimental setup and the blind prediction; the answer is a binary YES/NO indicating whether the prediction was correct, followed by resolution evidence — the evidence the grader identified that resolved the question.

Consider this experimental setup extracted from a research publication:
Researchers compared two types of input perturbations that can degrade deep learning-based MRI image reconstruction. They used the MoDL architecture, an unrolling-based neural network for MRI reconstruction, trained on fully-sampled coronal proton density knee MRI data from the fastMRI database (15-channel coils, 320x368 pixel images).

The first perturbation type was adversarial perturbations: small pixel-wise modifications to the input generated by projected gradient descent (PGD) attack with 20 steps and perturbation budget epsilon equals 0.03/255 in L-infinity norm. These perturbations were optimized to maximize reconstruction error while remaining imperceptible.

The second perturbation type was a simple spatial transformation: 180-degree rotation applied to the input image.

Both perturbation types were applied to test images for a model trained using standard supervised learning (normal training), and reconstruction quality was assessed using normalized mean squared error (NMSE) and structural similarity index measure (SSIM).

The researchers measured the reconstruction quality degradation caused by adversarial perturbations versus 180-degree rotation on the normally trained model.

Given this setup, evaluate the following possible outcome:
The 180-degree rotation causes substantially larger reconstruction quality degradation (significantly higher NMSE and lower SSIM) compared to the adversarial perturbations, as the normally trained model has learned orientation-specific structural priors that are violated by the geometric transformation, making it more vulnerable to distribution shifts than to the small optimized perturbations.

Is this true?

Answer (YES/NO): NO